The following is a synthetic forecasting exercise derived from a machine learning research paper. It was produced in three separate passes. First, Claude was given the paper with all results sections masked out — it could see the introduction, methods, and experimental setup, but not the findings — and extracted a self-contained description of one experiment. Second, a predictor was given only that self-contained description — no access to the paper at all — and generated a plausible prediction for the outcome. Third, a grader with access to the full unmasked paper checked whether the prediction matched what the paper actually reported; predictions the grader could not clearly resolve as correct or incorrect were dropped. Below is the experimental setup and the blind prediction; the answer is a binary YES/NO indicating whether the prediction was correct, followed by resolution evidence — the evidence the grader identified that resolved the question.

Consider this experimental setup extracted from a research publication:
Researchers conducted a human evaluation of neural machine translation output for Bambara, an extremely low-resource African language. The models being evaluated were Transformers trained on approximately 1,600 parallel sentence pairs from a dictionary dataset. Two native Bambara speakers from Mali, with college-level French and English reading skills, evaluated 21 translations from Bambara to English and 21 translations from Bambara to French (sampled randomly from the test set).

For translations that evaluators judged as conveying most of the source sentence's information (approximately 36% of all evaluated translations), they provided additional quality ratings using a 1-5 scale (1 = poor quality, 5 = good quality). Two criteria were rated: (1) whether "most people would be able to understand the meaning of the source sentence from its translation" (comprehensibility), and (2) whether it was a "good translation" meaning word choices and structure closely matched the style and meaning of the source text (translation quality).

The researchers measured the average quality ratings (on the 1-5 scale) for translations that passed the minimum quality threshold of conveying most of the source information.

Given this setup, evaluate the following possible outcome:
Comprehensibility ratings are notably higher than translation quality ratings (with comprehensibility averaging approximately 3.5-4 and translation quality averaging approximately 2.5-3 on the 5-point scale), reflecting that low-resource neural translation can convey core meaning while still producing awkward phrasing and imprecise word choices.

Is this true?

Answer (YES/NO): NO